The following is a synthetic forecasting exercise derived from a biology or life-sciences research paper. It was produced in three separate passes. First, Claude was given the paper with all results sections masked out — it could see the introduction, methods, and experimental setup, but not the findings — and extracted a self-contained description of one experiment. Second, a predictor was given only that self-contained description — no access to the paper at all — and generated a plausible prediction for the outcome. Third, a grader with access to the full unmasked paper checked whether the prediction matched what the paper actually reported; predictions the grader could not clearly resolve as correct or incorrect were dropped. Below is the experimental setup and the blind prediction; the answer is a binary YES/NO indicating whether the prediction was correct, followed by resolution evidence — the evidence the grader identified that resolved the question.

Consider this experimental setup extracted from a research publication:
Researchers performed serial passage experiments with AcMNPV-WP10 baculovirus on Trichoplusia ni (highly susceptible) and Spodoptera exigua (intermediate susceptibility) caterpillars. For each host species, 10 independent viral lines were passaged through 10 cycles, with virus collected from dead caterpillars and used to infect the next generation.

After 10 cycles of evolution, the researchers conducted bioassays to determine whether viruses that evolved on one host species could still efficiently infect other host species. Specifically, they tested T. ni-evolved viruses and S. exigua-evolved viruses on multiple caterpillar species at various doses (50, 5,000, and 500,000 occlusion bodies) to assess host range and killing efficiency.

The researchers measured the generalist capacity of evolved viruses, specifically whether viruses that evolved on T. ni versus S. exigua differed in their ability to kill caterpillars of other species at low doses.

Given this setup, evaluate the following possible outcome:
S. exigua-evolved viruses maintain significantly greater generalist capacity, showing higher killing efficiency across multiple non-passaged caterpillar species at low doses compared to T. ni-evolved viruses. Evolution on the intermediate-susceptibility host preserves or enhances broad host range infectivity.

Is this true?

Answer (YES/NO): NO